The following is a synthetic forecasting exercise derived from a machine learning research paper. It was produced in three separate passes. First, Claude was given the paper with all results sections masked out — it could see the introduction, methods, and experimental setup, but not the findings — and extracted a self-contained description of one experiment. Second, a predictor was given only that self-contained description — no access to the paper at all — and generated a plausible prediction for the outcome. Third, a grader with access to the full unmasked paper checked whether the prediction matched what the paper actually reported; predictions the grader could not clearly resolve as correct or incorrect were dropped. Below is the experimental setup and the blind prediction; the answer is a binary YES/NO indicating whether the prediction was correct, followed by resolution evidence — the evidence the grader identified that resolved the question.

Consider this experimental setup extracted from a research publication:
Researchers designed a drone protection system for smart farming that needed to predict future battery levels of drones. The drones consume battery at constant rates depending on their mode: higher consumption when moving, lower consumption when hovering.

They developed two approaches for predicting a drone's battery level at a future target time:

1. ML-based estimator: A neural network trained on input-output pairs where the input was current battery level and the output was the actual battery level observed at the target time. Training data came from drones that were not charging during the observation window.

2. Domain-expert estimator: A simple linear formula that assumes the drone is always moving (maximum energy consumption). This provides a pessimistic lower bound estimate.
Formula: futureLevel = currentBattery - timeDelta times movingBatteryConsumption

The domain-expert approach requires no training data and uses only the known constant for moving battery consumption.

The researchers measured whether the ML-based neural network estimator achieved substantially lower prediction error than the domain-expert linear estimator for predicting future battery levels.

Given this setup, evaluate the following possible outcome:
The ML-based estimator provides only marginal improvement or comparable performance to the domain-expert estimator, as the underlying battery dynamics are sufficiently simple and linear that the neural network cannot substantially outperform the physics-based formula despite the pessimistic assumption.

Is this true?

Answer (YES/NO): YES